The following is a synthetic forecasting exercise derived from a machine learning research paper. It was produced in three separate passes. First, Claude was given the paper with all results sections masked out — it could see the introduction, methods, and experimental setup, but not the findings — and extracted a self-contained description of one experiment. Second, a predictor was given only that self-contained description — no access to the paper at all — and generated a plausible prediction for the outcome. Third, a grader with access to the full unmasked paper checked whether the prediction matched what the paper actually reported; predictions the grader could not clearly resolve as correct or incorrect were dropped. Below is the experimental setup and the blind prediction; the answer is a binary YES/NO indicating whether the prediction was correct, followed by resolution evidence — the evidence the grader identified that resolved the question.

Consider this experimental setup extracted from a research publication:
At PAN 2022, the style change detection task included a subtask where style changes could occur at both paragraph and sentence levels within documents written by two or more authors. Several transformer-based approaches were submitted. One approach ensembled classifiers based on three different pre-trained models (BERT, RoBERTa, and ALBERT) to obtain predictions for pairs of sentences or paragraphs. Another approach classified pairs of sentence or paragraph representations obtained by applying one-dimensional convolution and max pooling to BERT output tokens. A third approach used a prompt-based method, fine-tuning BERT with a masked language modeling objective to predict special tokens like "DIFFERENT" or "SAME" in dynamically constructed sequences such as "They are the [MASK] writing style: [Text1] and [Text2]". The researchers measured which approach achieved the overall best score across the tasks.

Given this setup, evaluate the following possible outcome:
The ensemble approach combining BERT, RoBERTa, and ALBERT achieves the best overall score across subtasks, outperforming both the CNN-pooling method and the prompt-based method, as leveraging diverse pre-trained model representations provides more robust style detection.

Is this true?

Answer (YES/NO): YES